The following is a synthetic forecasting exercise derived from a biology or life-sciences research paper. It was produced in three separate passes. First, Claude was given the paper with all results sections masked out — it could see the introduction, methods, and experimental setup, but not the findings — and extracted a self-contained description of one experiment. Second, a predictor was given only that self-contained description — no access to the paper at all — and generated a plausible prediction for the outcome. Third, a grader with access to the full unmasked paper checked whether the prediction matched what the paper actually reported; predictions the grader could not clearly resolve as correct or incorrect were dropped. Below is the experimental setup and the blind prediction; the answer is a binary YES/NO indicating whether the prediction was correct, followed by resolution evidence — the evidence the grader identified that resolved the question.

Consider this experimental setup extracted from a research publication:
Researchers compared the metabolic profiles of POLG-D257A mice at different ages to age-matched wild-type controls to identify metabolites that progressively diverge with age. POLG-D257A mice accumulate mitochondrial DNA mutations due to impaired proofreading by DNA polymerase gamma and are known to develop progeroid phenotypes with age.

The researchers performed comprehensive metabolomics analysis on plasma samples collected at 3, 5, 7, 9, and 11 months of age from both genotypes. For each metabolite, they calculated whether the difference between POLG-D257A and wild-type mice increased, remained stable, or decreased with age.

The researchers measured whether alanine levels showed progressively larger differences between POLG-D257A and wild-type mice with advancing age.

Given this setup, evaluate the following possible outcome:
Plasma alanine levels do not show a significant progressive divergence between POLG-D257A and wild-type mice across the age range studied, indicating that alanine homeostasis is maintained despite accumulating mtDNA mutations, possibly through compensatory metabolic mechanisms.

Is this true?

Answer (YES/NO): NO